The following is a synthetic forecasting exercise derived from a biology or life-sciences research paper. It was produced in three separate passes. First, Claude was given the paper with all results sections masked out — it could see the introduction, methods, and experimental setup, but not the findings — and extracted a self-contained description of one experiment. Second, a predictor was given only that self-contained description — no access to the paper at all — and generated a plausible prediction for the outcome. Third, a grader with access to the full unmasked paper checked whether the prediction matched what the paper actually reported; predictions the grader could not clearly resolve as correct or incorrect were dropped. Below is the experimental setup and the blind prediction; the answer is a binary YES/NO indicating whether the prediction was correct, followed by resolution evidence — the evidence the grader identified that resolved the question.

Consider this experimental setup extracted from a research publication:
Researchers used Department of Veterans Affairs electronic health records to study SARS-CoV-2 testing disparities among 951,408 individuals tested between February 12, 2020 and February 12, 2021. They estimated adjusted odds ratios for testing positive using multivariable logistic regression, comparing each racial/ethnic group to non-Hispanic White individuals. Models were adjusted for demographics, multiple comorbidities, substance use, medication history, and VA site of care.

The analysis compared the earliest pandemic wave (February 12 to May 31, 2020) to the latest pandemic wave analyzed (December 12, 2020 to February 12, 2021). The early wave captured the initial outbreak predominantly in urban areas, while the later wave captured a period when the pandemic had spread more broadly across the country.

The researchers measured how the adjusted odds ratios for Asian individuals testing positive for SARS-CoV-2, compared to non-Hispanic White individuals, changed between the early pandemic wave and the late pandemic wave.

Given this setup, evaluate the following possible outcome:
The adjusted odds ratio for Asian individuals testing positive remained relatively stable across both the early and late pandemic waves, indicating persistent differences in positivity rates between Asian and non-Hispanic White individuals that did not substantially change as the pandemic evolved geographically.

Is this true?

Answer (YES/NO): NO